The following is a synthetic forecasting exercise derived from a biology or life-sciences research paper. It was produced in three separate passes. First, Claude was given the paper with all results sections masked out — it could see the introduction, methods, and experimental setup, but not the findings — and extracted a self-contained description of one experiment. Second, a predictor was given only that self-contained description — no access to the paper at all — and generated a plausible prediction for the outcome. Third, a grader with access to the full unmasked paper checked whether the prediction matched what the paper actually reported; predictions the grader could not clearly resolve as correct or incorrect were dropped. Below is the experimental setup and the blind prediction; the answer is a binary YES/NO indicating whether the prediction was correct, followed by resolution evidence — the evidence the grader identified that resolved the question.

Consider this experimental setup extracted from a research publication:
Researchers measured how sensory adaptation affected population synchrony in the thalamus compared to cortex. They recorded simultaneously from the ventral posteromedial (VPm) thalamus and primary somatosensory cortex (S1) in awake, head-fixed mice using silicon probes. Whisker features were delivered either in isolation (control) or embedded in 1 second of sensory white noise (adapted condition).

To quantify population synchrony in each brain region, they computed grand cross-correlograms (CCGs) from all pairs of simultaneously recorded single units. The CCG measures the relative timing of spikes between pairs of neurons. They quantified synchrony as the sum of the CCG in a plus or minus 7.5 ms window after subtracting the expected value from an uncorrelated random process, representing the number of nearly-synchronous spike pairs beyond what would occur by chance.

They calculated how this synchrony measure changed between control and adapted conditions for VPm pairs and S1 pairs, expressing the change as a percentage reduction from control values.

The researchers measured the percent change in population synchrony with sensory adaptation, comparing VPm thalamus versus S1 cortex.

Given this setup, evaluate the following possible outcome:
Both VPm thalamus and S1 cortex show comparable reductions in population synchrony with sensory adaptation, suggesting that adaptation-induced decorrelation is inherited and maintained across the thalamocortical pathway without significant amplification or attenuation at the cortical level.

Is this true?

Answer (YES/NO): NO